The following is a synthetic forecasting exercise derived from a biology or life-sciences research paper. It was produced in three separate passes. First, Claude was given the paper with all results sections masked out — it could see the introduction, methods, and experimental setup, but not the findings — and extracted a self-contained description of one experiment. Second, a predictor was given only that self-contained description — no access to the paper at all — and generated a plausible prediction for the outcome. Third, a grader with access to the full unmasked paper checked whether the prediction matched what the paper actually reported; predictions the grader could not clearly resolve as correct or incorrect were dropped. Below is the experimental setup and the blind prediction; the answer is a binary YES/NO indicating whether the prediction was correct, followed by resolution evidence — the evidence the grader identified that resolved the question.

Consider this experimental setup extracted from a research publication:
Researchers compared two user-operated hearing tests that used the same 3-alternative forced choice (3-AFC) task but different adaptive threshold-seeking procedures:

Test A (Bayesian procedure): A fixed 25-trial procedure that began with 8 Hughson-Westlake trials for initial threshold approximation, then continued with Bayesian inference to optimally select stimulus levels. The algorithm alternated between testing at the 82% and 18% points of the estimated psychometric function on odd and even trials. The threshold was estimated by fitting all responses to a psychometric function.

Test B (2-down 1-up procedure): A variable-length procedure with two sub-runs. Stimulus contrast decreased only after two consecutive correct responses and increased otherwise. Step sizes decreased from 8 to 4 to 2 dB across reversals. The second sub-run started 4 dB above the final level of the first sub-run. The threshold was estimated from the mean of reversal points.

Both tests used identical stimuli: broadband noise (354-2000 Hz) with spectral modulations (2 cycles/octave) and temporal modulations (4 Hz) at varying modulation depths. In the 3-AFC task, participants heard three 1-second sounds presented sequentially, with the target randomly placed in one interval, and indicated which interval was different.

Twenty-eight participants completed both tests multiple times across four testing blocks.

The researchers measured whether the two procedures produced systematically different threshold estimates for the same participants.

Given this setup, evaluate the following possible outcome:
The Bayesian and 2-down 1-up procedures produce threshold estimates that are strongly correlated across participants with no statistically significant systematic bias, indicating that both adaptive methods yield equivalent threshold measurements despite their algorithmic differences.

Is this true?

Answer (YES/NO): YES